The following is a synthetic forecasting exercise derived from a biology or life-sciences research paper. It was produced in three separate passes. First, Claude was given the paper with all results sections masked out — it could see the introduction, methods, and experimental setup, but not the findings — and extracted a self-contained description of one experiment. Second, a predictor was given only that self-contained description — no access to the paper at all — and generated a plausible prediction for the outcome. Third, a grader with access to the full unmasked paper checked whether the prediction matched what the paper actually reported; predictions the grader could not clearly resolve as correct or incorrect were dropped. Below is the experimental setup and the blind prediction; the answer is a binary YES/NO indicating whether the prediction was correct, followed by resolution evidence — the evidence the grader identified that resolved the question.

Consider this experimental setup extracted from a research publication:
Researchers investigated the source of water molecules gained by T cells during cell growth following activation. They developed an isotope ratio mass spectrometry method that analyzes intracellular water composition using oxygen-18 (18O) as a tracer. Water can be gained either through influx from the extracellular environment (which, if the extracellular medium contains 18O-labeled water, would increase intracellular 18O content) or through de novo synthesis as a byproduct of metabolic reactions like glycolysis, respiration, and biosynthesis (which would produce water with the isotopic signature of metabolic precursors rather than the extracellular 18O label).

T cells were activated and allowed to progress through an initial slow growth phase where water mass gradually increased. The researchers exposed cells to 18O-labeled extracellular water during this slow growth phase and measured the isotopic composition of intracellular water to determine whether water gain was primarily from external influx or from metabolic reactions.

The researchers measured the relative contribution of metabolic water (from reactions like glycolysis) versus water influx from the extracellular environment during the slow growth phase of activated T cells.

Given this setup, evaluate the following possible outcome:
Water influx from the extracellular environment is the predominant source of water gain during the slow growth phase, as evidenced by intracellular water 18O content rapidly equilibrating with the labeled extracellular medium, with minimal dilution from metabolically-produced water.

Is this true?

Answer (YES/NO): NO